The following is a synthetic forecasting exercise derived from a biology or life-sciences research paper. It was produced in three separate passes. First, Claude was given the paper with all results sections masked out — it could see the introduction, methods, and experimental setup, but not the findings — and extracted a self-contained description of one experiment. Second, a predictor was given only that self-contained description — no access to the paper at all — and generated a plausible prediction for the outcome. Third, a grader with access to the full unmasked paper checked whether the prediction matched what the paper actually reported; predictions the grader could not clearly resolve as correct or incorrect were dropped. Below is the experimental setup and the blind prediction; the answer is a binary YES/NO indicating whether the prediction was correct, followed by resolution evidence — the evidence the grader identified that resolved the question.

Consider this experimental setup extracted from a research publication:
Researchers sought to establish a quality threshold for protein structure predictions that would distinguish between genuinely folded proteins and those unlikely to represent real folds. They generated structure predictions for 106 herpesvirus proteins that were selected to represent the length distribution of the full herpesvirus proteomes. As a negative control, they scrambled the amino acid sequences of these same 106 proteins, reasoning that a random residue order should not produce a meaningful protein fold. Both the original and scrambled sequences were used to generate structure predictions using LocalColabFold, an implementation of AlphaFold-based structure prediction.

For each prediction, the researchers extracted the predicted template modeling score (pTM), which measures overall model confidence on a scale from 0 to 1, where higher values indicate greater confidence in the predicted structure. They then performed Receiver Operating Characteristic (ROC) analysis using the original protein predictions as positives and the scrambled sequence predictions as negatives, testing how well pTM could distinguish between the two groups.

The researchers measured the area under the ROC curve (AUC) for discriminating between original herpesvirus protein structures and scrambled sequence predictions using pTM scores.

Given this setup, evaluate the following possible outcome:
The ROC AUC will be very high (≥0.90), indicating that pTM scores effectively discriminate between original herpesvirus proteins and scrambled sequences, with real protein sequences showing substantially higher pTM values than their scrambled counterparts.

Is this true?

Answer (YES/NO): YES